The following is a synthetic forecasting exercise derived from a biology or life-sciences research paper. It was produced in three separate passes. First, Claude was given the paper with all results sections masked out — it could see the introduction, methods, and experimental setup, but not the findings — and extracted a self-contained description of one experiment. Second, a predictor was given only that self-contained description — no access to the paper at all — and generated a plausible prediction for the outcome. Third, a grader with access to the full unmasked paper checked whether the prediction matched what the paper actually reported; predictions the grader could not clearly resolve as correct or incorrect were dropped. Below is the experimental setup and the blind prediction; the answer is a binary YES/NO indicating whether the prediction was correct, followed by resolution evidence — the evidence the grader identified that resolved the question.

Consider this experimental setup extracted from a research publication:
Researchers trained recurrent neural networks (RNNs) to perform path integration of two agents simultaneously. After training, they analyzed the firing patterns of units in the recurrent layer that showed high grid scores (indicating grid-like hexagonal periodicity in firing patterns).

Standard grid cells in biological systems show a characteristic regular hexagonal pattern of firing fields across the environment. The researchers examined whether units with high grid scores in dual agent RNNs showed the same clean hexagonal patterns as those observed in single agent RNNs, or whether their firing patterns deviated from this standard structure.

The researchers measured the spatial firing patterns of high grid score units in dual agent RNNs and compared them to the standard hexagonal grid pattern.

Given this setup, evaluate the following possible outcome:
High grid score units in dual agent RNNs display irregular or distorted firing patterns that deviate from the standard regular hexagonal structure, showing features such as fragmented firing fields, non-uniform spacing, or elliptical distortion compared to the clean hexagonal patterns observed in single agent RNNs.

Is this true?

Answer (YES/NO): NO